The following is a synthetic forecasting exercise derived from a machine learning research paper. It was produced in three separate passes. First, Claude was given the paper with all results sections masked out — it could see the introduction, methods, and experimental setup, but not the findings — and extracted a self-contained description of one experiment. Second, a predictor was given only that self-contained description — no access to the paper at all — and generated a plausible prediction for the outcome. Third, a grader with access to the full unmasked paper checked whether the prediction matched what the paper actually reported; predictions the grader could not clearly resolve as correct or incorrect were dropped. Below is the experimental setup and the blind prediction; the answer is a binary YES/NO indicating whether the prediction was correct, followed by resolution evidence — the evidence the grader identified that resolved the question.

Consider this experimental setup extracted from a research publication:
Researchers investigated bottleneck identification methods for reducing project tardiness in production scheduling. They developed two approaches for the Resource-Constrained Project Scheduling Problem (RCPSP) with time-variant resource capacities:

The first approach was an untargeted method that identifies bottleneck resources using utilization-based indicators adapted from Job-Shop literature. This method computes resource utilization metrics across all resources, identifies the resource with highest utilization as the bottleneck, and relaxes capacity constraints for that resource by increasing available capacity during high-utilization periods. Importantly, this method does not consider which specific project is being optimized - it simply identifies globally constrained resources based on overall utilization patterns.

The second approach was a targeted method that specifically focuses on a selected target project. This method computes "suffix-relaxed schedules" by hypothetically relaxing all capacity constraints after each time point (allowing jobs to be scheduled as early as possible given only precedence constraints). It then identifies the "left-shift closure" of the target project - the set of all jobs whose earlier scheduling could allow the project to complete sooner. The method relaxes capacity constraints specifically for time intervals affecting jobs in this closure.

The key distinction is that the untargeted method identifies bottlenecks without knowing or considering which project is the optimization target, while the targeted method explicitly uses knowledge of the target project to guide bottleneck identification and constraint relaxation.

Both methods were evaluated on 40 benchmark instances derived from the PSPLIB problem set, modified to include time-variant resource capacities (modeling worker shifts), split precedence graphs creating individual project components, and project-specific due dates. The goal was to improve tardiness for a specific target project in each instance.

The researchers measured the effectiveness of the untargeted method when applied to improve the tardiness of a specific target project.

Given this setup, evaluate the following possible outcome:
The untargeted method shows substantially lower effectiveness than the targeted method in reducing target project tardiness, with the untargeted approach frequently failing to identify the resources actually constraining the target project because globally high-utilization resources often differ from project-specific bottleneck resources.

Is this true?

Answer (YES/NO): NO